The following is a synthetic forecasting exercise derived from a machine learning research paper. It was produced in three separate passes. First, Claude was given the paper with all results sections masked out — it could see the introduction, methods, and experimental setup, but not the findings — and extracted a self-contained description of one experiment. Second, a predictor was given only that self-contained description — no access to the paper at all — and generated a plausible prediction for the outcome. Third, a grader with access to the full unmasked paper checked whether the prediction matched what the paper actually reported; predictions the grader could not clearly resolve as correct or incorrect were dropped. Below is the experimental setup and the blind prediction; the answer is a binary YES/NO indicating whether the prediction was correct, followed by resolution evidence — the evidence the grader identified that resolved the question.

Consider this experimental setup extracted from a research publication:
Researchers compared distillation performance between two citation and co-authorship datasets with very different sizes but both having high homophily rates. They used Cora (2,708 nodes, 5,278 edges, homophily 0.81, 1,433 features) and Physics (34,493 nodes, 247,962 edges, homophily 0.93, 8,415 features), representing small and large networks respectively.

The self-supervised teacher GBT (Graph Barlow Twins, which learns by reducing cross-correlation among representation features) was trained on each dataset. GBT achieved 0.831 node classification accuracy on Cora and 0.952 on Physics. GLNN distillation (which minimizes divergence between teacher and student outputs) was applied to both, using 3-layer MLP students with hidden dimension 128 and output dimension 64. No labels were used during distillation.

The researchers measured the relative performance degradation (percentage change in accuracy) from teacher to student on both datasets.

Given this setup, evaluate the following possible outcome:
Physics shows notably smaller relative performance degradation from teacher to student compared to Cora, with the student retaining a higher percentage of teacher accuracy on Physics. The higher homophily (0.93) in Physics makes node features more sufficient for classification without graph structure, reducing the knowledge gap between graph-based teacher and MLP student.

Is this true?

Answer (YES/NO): YES